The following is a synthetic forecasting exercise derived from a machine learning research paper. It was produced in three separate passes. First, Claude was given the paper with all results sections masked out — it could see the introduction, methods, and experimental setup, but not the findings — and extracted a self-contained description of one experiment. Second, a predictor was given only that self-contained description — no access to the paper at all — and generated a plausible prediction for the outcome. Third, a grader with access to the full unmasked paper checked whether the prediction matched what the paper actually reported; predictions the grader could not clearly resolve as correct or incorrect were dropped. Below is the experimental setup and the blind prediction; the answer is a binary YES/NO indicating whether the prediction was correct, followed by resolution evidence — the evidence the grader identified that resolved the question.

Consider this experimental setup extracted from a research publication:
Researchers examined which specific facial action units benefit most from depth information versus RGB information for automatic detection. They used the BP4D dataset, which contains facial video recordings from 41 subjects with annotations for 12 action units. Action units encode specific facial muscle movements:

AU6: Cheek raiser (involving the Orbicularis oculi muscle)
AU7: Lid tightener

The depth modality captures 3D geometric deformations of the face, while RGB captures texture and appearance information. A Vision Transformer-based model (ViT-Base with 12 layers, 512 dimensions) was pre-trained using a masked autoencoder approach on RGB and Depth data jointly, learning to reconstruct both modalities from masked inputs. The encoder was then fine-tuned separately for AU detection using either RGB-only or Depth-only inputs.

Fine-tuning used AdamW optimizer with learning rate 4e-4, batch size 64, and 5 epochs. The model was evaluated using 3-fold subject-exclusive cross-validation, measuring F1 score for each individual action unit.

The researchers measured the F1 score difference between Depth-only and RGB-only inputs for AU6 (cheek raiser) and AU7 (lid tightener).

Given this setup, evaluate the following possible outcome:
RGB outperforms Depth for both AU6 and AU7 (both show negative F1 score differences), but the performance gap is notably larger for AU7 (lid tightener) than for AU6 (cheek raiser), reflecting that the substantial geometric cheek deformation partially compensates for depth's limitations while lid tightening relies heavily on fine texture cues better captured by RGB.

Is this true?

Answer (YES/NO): YES